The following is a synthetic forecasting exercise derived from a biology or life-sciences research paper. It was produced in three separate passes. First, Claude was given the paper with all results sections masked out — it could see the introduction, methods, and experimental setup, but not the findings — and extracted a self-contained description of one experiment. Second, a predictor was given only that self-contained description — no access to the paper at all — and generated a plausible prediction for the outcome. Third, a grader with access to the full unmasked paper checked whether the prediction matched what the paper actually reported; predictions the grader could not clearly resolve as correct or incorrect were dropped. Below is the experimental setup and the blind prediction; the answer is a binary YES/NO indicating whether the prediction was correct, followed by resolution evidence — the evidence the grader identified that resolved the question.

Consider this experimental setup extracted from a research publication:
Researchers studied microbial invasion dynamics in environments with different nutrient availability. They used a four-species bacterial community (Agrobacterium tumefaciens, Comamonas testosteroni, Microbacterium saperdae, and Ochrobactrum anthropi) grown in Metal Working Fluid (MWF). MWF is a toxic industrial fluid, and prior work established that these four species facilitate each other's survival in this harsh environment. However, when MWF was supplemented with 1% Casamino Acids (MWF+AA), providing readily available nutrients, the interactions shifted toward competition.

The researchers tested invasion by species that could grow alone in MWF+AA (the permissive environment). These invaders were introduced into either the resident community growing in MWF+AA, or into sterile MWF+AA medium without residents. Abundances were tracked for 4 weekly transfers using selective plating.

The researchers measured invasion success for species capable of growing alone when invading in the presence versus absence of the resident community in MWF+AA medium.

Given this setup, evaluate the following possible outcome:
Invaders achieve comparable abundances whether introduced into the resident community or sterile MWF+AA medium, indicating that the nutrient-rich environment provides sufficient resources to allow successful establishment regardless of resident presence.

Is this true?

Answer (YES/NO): NO